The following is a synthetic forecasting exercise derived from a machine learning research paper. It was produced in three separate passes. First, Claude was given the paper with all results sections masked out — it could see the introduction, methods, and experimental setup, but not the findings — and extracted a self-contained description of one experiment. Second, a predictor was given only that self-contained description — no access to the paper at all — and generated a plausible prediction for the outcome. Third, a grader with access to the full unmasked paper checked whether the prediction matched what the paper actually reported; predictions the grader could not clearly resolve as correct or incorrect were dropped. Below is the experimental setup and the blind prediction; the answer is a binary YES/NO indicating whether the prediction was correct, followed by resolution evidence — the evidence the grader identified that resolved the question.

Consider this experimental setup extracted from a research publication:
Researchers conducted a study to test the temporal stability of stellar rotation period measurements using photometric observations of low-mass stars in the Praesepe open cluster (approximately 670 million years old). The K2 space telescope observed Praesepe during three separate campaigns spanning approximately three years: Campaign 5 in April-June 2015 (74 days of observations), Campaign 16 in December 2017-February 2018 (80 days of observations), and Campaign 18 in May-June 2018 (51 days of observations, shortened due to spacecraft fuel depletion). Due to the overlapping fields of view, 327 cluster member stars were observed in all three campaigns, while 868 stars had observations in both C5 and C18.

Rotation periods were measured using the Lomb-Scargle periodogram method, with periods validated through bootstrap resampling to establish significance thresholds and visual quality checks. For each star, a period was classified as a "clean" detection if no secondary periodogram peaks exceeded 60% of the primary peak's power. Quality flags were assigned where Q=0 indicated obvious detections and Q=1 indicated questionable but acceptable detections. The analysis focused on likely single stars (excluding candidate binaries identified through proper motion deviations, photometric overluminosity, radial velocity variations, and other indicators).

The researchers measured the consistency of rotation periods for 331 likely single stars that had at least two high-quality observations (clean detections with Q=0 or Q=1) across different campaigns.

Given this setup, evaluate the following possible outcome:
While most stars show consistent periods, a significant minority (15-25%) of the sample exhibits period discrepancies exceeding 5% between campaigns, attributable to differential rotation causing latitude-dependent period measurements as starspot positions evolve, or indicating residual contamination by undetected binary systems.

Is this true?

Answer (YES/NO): NO